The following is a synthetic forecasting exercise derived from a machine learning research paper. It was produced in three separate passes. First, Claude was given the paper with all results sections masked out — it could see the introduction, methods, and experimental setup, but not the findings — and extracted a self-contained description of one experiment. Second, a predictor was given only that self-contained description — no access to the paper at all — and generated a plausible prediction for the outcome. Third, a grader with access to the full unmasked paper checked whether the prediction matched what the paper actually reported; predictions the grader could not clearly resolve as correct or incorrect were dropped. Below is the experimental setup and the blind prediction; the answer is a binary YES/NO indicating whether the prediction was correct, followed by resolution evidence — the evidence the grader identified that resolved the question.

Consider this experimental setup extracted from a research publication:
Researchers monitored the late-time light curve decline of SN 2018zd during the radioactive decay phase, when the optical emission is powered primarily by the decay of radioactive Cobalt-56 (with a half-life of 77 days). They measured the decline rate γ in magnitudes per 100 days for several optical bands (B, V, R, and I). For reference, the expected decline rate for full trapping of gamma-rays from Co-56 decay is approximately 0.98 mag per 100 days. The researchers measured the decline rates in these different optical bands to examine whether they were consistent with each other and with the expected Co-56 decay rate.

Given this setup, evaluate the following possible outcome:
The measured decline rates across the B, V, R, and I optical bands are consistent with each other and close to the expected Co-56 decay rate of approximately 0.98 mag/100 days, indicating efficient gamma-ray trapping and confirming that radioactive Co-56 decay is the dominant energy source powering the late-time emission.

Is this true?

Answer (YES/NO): NO